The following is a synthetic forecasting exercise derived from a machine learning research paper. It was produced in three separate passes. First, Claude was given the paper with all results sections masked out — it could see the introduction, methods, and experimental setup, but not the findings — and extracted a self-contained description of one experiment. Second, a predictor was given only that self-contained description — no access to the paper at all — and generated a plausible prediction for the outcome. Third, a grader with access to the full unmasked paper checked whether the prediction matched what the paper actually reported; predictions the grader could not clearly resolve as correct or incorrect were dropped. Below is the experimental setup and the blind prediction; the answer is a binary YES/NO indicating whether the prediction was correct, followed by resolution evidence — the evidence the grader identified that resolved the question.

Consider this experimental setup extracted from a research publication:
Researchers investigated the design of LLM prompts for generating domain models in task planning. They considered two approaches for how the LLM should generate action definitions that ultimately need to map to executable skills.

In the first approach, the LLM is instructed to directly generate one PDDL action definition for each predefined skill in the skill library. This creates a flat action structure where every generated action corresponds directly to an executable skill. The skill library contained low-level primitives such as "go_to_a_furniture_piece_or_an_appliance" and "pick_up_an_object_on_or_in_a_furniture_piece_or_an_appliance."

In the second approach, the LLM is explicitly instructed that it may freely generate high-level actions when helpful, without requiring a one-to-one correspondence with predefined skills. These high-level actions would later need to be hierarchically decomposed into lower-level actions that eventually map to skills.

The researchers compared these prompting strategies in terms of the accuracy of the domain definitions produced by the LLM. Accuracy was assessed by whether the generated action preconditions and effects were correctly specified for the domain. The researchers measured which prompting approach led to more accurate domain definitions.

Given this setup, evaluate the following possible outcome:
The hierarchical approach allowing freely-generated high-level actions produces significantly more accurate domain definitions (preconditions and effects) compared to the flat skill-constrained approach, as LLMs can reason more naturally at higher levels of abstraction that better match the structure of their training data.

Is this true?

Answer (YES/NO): YES